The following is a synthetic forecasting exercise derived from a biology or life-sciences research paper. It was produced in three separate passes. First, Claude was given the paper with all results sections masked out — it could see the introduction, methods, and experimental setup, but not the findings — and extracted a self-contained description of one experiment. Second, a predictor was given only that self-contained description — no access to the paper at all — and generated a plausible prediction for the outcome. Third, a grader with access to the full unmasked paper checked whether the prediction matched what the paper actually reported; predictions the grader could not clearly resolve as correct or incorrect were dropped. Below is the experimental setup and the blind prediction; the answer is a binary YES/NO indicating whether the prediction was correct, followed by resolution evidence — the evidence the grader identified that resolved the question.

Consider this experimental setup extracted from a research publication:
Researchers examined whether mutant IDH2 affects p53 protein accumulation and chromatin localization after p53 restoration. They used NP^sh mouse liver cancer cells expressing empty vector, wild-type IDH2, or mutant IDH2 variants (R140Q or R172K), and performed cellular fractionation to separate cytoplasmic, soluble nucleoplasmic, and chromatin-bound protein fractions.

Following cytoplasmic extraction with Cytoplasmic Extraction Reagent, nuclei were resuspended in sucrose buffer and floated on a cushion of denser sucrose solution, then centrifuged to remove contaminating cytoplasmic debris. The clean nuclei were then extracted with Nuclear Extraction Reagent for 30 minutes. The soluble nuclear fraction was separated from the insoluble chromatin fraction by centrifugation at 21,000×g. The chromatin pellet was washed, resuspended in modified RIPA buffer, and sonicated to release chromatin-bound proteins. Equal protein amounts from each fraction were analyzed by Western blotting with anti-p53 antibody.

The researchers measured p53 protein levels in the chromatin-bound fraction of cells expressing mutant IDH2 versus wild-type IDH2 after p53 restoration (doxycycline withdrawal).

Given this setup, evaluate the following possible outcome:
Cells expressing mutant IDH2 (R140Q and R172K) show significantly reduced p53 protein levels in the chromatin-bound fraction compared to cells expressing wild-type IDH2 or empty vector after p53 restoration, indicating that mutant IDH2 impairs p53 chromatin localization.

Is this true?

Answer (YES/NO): NO